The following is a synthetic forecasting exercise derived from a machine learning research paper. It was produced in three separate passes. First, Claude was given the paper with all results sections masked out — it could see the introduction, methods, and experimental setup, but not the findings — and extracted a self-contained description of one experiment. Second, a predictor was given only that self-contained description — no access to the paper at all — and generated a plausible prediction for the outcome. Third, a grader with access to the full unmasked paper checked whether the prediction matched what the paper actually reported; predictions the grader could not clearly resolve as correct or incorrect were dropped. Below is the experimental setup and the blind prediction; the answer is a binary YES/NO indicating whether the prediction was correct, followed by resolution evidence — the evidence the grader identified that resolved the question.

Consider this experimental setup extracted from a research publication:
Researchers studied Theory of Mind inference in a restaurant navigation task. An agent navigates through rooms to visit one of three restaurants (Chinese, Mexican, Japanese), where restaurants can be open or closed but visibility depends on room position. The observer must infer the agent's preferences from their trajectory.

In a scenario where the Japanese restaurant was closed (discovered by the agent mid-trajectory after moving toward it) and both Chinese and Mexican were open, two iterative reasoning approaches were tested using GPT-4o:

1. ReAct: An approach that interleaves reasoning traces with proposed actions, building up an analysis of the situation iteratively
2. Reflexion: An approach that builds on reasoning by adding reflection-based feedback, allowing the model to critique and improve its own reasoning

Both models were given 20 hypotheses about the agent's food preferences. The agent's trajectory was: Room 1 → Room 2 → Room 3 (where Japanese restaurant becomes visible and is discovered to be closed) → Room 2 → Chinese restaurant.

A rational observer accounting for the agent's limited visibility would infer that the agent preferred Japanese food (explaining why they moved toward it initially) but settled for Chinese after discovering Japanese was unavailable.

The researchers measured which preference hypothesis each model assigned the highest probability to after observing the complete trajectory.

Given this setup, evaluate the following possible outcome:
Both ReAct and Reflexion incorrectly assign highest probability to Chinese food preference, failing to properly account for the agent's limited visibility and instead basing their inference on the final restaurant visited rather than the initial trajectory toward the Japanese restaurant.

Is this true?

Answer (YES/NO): YES